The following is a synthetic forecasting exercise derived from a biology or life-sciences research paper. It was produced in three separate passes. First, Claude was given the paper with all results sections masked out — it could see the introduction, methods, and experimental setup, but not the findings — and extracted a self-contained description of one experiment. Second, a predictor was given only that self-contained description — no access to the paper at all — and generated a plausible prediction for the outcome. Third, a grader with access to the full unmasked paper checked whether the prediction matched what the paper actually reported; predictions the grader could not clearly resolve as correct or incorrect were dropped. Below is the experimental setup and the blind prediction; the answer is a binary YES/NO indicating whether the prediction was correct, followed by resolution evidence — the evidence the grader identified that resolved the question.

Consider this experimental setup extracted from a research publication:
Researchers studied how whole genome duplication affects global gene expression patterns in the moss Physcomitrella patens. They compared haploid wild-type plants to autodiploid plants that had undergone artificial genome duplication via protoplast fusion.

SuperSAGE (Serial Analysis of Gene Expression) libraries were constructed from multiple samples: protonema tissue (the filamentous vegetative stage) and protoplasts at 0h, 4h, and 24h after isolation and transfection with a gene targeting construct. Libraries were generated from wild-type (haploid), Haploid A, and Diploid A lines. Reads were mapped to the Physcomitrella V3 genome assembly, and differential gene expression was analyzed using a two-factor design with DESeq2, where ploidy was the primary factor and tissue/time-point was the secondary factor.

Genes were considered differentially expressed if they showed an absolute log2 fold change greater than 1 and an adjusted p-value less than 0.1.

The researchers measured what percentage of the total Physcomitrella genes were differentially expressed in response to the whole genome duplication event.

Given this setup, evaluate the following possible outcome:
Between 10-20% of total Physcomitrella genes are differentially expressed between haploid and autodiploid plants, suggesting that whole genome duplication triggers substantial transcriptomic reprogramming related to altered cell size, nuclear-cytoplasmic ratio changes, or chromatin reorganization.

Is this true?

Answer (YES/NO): NO